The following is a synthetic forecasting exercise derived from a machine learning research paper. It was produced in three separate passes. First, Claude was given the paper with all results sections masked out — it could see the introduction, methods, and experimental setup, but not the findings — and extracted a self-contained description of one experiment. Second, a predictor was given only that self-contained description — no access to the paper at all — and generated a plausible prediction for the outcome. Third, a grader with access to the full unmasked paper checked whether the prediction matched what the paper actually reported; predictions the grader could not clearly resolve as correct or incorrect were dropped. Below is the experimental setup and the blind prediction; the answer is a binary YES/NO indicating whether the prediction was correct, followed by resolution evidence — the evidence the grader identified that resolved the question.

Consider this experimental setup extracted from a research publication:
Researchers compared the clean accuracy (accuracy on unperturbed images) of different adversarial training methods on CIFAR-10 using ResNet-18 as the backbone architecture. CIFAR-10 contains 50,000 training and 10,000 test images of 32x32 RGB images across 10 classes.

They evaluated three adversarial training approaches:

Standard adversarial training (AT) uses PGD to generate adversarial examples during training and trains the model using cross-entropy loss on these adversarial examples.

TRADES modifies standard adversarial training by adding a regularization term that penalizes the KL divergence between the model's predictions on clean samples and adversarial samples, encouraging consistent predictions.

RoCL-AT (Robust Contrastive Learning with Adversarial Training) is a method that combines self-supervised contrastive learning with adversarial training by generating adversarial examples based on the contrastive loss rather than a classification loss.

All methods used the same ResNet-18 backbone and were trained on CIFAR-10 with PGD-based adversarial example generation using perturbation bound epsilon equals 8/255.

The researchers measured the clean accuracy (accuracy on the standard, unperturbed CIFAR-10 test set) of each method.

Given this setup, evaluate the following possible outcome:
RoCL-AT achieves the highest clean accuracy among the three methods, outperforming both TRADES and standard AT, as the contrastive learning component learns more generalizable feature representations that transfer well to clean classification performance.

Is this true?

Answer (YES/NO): NO